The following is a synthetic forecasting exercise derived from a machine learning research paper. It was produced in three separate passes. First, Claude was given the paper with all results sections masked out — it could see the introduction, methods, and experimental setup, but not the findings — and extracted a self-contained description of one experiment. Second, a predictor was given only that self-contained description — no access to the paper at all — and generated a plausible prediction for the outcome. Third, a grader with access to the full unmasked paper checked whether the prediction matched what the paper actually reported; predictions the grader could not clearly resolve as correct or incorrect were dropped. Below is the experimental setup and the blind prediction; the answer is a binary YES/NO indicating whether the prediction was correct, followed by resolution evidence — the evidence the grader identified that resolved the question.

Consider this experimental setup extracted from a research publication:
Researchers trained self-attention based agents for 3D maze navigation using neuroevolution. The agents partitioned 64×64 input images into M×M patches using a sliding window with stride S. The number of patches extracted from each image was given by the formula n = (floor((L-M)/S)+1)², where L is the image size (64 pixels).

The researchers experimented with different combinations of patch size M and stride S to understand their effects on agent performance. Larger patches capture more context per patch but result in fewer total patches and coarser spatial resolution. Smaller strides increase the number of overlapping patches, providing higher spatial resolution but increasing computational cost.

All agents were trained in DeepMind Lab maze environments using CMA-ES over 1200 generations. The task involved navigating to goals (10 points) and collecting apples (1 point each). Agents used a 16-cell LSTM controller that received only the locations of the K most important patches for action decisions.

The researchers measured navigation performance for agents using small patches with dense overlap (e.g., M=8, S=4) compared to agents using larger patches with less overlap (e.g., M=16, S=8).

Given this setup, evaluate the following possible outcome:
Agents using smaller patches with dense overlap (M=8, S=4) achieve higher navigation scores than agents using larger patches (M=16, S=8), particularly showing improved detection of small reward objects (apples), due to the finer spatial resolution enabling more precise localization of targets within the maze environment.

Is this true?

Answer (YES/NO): NO